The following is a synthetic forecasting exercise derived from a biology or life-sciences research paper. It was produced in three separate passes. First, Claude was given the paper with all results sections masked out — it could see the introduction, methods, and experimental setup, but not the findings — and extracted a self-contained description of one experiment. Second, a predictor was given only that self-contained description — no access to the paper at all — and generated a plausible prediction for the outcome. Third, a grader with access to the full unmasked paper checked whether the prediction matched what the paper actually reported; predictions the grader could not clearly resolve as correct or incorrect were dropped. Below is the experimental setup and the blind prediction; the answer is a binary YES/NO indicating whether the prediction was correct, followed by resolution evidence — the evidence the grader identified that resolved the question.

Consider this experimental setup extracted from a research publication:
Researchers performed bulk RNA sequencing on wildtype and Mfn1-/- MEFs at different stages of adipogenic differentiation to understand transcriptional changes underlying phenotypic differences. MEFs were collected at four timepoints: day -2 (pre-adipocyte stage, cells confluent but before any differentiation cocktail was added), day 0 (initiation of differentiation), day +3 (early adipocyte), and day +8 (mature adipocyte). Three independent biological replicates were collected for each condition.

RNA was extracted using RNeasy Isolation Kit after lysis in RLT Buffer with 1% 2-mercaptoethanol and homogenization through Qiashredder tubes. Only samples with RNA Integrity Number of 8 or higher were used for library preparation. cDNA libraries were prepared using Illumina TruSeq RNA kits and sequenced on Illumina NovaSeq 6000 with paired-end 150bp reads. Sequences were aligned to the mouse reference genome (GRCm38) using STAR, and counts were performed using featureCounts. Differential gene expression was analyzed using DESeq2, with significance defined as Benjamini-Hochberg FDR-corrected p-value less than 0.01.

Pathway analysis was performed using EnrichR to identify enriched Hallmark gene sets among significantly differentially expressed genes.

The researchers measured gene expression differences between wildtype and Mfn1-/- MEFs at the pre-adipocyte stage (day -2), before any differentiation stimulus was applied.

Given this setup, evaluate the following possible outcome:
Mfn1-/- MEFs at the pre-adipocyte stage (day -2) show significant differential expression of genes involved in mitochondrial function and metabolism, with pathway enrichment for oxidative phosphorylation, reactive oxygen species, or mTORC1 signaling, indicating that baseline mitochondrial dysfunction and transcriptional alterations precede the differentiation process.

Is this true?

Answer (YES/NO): NO